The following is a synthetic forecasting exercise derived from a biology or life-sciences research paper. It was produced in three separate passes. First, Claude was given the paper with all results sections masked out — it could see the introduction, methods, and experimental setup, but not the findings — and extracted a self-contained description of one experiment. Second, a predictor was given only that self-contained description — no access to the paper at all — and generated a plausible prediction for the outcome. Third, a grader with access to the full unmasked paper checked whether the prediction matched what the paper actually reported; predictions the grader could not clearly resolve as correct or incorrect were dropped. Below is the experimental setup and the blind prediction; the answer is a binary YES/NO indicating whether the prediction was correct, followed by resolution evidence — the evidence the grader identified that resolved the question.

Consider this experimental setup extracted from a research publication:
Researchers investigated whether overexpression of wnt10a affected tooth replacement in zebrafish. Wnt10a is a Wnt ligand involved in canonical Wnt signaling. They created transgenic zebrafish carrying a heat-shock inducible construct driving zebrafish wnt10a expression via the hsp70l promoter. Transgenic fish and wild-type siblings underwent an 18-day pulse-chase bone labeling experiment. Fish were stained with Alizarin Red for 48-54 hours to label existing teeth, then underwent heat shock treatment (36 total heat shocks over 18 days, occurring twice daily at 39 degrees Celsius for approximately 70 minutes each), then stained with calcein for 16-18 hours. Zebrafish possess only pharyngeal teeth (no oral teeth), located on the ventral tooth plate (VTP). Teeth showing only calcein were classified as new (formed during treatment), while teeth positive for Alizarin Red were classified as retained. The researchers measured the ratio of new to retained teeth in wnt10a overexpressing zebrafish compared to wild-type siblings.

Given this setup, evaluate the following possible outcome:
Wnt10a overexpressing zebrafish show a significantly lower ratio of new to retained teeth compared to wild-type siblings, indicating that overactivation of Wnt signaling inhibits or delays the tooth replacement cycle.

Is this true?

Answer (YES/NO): NO